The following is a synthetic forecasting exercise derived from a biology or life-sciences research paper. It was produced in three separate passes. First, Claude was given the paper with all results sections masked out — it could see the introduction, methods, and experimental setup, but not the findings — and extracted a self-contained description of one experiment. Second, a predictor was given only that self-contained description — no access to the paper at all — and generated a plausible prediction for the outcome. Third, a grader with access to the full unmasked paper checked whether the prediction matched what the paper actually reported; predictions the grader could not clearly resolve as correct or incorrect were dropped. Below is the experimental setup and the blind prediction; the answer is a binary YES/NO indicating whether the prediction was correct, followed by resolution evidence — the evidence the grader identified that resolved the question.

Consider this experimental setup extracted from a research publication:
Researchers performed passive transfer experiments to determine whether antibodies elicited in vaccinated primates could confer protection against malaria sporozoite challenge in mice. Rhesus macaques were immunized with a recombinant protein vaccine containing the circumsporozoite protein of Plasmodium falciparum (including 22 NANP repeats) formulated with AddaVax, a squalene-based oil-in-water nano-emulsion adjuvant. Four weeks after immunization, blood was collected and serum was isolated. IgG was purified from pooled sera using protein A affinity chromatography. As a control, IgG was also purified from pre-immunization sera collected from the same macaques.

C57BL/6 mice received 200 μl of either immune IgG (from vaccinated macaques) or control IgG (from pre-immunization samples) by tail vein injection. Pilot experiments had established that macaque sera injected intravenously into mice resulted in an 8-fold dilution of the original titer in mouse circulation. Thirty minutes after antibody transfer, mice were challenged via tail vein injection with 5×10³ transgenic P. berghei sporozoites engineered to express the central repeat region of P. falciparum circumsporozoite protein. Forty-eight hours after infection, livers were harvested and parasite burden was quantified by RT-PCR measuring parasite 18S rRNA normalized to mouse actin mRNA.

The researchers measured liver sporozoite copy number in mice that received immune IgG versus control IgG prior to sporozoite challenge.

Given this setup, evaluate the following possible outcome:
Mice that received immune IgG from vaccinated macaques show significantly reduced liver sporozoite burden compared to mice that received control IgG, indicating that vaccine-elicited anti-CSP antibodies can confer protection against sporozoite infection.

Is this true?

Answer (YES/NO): YES